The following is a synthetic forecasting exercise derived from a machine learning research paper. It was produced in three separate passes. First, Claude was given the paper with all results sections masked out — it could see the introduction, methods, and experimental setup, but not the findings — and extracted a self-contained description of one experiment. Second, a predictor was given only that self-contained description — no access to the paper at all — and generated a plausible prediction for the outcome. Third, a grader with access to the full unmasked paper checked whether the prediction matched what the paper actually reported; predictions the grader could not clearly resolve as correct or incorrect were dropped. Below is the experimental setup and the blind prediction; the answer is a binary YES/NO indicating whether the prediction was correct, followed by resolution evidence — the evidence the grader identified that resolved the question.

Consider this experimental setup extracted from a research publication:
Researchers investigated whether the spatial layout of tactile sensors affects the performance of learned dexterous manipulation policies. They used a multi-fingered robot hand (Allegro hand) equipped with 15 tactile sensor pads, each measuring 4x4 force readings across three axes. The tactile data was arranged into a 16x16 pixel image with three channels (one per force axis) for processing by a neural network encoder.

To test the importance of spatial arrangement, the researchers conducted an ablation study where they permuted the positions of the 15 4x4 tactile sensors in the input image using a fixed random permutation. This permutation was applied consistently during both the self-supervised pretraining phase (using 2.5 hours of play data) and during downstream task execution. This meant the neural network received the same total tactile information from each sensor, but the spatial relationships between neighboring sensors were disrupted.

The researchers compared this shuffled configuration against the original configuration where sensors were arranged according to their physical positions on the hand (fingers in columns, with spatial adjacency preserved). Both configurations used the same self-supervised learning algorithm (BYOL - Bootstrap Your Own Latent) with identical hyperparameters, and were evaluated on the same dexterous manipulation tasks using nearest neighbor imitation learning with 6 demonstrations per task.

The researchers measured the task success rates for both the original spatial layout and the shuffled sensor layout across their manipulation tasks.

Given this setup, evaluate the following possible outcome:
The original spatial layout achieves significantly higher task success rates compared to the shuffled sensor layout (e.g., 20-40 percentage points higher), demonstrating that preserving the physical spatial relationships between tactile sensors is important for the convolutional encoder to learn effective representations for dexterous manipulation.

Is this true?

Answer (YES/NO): YES